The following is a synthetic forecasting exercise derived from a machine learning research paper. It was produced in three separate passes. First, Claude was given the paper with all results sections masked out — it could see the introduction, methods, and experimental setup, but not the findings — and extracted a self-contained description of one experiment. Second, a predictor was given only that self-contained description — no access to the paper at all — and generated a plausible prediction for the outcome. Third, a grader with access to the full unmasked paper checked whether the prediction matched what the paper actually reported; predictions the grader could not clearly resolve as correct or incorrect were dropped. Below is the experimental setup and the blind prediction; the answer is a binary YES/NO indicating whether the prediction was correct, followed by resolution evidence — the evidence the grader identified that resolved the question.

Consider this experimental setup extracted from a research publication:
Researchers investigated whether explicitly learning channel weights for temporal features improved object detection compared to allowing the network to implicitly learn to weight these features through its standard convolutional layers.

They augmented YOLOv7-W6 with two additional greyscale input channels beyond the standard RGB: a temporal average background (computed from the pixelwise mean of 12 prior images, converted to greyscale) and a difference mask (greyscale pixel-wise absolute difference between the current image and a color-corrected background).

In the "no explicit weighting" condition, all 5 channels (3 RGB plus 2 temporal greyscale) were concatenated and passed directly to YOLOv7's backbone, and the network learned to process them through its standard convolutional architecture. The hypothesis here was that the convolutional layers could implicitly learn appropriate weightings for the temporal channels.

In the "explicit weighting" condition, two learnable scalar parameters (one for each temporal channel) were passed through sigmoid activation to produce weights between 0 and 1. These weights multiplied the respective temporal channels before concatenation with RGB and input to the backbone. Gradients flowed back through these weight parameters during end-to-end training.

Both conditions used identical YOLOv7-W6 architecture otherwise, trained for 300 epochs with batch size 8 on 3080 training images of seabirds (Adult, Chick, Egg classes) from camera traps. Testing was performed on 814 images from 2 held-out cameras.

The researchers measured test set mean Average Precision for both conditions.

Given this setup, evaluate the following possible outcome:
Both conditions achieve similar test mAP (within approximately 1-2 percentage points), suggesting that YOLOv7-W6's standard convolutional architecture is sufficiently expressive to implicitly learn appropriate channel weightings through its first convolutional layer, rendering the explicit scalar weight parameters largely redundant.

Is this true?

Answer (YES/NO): NO